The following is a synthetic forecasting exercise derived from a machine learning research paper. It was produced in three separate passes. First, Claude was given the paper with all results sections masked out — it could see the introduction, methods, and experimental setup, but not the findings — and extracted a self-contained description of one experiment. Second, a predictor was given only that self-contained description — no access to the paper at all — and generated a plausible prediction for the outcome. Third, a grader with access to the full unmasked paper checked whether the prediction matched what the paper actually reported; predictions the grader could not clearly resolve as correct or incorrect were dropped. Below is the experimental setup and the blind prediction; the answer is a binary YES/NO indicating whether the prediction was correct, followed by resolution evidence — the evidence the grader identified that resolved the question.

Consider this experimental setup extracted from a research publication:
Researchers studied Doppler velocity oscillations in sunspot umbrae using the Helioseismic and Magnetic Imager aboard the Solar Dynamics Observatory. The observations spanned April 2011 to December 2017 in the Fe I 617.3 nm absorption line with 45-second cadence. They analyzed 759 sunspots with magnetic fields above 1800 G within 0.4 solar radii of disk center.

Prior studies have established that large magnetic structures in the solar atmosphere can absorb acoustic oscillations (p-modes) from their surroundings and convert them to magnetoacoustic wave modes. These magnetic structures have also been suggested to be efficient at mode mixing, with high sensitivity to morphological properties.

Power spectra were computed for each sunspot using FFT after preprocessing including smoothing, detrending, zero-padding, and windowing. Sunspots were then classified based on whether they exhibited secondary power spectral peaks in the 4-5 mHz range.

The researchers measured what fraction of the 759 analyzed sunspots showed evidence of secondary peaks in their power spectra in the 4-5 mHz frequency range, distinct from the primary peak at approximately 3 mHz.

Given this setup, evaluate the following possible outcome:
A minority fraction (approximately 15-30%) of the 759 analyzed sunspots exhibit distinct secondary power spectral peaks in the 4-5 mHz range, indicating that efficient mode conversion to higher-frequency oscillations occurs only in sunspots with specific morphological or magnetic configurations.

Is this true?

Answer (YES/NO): NO